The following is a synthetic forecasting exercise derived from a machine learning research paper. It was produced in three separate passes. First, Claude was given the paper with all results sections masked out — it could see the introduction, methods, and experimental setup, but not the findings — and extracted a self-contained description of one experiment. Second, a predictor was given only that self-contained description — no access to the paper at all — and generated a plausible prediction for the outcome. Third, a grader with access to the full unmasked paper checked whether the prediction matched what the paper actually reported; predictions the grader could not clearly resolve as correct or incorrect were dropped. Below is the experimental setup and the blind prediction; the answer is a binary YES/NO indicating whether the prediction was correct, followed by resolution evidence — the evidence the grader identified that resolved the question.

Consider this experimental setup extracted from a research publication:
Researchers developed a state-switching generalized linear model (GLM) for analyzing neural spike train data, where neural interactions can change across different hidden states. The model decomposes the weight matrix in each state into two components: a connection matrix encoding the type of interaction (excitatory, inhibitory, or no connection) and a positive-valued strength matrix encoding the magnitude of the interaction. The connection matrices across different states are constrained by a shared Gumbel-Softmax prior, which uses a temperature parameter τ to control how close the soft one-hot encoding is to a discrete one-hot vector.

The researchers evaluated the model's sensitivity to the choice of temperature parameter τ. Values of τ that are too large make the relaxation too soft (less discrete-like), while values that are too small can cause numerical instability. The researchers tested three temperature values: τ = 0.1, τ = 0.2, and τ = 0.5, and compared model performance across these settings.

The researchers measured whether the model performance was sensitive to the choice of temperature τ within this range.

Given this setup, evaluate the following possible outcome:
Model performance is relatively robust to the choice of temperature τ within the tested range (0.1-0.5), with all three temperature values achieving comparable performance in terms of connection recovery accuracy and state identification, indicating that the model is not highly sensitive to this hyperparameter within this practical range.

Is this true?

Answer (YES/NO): YES